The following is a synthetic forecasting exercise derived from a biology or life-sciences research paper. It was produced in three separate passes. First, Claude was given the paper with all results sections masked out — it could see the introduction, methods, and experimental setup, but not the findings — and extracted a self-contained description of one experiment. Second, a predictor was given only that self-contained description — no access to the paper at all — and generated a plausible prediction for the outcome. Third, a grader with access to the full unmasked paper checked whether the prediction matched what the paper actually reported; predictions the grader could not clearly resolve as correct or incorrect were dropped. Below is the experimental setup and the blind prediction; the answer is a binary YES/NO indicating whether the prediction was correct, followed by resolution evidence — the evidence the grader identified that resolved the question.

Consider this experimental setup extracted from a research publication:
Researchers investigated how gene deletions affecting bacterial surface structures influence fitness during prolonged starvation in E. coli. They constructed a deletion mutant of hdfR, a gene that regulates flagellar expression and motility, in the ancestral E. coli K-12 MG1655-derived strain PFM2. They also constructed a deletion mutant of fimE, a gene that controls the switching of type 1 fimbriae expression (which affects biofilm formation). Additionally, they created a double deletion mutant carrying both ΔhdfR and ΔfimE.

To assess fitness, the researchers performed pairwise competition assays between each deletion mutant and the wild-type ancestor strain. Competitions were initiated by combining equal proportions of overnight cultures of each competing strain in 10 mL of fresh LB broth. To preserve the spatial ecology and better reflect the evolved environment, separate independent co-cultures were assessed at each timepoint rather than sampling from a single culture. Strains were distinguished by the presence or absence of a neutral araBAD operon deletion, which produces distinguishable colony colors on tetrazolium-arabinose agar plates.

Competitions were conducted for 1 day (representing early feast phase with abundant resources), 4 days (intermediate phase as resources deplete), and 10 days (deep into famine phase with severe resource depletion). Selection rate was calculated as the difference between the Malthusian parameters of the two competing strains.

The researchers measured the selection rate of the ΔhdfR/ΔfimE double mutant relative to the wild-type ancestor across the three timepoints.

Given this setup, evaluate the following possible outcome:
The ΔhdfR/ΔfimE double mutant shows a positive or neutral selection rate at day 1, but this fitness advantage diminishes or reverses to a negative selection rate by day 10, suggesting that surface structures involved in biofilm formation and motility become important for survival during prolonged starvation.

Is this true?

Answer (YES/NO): NO